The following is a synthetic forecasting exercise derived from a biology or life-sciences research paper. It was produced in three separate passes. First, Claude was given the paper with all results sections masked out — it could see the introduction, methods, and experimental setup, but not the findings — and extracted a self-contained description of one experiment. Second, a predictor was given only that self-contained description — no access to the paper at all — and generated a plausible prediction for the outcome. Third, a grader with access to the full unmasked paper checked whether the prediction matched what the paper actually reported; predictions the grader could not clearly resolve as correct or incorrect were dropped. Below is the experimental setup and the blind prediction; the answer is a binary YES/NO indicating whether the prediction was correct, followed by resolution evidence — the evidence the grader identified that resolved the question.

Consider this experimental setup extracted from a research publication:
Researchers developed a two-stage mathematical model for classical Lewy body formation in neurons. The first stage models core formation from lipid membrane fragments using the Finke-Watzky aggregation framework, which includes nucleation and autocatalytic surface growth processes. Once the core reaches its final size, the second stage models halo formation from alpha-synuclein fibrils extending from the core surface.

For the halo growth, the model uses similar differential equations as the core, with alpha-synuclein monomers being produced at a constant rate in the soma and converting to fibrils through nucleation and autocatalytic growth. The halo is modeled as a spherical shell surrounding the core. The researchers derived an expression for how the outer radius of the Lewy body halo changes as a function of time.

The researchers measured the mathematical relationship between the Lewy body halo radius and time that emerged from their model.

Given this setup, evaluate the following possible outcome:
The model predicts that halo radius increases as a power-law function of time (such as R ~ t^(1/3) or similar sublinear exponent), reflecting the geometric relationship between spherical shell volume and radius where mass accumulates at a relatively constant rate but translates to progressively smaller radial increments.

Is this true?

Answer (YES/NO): YES